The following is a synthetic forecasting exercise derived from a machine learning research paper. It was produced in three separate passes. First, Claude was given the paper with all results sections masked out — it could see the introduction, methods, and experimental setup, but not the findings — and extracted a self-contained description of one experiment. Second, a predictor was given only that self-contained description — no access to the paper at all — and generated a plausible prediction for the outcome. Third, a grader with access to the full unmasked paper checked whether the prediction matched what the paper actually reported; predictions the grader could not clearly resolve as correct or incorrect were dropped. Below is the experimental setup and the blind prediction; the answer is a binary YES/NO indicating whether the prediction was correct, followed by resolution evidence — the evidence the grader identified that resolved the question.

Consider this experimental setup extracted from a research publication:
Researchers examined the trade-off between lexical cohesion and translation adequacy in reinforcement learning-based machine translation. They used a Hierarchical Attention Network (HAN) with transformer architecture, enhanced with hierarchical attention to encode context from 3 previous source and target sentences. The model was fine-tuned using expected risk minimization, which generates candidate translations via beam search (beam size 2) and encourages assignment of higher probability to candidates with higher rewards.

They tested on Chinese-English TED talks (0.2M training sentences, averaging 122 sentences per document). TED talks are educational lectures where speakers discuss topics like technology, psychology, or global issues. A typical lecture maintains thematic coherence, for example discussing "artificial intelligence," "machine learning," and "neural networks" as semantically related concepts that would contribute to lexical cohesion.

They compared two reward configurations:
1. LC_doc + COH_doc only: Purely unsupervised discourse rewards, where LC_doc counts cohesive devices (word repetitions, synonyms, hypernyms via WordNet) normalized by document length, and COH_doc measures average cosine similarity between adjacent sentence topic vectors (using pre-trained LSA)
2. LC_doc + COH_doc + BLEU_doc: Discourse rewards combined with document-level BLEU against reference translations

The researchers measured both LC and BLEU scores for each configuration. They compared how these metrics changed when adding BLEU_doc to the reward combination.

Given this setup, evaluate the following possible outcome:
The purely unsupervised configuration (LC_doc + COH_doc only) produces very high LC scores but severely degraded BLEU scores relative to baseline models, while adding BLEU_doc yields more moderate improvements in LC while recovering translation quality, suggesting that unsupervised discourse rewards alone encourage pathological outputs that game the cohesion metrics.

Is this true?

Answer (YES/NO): YES